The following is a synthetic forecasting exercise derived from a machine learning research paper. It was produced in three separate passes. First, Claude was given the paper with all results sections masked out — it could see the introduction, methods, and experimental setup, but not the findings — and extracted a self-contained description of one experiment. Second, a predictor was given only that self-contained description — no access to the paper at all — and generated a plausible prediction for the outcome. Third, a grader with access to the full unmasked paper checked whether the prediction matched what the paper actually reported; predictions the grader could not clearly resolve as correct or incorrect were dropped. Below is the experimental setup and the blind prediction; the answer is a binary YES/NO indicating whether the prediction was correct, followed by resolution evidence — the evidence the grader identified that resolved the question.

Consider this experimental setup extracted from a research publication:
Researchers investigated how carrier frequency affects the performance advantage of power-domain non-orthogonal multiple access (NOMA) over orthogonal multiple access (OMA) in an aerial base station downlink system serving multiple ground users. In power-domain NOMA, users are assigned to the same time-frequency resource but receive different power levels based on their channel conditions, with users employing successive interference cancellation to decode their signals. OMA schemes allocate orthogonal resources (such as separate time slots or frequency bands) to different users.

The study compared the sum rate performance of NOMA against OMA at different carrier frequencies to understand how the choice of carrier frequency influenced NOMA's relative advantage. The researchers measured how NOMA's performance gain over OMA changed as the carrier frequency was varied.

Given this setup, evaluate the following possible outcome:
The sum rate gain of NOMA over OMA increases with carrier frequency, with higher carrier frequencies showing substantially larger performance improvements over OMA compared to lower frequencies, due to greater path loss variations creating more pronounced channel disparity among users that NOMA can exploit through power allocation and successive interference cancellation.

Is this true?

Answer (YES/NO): NO